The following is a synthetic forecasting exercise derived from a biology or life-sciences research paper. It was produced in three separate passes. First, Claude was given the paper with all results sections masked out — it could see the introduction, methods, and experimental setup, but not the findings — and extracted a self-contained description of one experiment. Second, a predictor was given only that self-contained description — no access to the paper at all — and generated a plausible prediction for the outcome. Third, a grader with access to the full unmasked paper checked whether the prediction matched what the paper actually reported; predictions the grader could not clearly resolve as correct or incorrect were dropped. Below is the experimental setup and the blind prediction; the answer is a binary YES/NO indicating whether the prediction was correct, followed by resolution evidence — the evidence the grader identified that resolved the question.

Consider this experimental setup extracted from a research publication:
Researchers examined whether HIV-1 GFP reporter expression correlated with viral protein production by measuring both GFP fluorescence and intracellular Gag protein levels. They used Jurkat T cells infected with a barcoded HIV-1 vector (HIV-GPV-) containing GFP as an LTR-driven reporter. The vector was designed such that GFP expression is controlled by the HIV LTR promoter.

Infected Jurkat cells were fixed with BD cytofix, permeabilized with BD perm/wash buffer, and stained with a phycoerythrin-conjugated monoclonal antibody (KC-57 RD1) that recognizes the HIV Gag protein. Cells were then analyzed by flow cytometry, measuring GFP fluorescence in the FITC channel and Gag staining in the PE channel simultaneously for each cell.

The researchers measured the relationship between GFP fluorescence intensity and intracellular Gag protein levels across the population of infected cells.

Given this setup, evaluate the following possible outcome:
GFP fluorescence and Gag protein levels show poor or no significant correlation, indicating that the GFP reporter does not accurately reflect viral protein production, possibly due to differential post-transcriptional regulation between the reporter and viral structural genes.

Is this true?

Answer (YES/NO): NO